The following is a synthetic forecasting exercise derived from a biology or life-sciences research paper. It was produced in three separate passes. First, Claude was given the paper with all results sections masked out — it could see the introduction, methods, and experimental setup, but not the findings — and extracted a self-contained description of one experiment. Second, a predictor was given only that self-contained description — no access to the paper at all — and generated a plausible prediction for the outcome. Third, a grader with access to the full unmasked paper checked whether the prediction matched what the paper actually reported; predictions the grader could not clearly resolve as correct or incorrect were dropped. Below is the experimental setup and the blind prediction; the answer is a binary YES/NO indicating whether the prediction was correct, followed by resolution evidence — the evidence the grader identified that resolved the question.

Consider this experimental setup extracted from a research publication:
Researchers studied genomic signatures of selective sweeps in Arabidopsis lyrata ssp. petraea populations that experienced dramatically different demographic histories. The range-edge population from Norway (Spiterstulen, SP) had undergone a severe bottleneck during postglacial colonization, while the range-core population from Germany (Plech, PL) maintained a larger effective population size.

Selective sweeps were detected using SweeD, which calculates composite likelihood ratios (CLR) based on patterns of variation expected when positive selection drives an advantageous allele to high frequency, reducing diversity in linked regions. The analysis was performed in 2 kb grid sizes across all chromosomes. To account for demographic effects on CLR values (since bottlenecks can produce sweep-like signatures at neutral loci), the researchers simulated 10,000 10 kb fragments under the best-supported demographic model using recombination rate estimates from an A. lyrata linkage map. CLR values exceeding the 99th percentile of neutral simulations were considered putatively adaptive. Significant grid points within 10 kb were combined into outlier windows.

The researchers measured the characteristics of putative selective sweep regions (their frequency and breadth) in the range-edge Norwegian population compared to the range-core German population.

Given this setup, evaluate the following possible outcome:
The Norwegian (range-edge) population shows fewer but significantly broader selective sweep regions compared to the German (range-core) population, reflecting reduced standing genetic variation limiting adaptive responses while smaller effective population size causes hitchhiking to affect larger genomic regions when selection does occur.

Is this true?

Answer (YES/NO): NO